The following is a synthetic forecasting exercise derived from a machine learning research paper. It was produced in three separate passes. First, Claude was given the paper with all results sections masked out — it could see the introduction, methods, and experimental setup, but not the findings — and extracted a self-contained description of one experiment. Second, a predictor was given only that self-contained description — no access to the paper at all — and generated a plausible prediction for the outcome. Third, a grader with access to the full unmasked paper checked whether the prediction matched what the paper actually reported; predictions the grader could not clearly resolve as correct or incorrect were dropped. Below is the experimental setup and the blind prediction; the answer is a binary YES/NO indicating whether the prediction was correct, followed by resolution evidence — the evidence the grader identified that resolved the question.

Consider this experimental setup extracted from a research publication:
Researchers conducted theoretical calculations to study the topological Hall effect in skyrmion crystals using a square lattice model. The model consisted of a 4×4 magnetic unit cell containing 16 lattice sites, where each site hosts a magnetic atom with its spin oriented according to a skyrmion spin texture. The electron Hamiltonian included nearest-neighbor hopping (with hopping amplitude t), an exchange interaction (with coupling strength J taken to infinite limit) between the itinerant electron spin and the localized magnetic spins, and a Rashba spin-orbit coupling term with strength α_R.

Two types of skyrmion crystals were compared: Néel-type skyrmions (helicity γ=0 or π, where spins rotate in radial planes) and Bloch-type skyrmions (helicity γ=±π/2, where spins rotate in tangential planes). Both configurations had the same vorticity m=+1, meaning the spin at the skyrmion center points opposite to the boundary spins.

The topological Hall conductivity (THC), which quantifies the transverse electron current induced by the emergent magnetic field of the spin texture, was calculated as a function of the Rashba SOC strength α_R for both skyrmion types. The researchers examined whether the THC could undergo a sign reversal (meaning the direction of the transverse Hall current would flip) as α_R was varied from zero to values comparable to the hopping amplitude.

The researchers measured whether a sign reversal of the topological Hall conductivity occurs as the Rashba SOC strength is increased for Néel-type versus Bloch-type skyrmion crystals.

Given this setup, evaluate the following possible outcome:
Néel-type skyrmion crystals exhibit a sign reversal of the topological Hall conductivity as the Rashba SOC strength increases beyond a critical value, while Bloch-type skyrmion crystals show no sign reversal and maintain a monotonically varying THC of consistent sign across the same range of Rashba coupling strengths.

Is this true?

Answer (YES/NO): YES